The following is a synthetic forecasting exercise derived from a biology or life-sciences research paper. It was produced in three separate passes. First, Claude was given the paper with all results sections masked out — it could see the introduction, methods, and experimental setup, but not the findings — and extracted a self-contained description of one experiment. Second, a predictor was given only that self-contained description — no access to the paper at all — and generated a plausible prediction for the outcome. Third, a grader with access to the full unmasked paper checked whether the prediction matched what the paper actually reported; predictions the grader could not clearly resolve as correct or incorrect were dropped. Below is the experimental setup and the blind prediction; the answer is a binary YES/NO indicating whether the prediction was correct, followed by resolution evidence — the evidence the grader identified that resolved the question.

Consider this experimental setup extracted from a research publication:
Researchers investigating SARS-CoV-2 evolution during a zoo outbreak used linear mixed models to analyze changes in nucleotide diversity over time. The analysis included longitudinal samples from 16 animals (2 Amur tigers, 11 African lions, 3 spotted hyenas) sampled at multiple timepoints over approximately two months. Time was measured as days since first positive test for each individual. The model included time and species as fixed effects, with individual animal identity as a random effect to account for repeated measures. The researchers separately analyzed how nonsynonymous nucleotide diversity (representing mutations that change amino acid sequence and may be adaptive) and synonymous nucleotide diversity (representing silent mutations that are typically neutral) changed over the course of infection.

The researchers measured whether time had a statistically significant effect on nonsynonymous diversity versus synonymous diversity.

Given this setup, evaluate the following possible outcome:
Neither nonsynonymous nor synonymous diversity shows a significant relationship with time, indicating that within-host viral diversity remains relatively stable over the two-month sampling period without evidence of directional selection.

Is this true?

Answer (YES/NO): NO